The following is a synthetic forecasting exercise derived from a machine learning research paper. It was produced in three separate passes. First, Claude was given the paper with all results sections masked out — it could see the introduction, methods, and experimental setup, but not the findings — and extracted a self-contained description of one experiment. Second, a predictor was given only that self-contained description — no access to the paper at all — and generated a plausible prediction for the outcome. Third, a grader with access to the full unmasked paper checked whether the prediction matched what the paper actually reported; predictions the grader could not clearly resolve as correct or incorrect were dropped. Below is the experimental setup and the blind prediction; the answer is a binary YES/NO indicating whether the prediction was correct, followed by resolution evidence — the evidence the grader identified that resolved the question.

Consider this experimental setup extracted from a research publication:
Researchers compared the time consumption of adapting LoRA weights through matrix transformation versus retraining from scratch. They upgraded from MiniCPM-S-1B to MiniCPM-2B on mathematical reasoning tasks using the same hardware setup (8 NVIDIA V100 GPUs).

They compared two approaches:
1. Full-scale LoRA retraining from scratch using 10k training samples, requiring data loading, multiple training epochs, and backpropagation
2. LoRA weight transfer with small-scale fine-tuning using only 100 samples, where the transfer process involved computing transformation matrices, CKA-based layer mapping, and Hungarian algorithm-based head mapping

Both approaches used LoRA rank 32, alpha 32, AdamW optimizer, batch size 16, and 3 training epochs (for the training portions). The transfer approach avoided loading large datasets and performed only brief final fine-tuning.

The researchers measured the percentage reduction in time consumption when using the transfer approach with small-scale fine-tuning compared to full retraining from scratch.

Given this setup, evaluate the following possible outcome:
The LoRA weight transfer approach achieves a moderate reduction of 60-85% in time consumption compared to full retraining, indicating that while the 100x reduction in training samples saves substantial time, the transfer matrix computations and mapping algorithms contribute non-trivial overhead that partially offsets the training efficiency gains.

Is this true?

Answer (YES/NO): YES